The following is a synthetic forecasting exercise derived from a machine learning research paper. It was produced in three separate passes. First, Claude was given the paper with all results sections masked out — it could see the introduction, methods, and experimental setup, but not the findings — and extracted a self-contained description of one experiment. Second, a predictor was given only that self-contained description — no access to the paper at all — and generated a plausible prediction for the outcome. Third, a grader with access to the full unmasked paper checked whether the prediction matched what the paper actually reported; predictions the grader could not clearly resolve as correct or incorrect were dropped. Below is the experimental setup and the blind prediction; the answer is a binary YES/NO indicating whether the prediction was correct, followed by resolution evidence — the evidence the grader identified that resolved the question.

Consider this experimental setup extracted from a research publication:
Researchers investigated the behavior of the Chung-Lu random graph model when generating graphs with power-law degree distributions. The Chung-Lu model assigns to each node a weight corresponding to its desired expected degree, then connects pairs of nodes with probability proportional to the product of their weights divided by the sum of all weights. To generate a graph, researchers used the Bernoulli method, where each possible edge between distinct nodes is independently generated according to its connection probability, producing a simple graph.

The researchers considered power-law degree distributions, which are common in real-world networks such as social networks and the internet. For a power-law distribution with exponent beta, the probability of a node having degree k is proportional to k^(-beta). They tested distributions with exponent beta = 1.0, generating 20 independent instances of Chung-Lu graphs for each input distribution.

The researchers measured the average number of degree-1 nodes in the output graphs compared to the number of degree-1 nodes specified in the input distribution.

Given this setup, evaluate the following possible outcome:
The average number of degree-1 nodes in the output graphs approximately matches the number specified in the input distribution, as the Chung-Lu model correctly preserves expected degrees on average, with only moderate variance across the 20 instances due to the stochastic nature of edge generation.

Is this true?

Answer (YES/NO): NO